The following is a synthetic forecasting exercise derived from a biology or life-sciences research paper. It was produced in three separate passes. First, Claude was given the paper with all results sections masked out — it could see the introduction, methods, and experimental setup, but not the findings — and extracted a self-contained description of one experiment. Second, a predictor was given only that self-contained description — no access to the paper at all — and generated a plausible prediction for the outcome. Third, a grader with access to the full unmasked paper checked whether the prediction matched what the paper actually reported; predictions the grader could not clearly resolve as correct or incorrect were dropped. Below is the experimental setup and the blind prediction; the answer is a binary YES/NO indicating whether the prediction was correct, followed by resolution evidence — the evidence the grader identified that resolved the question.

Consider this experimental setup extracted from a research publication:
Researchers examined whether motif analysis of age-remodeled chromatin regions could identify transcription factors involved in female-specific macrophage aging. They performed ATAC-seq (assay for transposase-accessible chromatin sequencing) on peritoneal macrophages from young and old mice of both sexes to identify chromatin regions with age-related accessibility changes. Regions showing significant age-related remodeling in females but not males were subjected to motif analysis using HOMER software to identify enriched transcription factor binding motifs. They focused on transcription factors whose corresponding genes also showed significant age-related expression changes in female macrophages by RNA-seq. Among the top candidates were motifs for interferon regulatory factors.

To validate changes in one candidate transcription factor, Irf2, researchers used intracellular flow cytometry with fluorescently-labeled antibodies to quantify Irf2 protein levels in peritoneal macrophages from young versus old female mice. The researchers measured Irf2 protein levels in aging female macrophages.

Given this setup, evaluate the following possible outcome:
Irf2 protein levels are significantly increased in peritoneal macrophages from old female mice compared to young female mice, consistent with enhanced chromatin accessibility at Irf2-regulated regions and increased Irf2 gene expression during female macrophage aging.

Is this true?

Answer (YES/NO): NO